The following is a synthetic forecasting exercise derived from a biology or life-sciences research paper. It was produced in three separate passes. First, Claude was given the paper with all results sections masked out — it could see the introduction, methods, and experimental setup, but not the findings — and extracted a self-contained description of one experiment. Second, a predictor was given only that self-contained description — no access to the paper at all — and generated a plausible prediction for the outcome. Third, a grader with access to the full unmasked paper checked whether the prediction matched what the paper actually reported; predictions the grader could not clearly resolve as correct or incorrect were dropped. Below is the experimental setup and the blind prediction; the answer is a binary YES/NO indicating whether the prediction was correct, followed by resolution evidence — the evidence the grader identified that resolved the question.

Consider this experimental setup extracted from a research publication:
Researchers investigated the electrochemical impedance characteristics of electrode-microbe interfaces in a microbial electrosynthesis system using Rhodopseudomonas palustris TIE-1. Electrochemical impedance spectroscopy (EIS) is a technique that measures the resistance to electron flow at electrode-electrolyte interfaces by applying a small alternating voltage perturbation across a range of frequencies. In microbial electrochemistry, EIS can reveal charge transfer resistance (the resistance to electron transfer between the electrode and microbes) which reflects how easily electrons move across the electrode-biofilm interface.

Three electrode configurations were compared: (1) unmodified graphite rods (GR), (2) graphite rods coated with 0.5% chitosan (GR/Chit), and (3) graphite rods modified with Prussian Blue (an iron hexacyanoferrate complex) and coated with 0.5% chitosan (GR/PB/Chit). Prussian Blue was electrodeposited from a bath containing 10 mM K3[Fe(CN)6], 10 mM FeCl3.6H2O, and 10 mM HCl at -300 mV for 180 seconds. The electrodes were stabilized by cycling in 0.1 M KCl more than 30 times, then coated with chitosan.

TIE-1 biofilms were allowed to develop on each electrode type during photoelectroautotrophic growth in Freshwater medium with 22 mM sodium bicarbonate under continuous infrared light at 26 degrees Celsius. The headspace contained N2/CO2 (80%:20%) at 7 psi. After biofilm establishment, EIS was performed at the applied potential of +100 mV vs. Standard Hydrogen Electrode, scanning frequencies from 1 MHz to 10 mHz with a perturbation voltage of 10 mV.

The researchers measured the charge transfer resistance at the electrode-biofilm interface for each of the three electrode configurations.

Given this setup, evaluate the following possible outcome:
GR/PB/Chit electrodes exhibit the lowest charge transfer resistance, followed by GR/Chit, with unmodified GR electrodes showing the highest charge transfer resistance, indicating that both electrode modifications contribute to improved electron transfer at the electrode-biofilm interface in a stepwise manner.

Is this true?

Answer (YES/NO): YES